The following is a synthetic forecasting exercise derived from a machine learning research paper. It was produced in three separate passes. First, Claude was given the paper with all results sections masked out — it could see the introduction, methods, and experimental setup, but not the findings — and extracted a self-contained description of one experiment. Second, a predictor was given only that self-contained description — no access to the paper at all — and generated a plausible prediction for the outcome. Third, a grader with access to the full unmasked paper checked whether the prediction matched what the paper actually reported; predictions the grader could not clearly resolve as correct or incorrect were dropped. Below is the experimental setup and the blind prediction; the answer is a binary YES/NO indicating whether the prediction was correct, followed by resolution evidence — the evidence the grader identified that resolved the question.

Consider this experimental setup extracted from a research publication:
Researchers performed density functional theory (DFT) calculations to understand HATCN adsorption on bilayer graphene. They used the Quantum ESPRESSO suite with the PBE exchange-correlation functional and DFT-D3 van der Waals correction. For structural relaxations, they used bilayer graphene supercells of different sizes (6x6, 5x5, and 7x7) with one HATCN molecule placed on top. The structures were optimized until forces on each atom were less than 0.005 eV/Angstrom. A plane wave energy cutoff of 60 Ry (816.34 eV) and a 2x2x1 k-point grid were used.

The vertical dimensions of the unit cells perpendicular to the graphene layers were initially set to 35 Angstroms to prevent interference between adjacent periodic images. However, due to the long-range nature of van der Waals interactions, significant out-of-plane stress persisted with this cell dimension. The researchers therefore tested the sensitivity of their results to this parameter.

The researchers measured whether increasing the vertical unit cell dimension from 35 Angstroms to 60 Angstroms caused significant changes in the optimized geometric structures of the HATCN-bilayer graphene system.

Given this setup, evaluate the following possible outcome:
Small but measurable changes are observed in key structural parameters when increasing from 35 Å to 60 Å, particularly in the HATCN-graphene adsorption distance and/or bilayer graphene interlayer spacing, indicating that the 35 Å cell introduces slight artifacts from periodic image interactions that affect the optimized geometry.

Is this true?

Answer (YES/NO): NO